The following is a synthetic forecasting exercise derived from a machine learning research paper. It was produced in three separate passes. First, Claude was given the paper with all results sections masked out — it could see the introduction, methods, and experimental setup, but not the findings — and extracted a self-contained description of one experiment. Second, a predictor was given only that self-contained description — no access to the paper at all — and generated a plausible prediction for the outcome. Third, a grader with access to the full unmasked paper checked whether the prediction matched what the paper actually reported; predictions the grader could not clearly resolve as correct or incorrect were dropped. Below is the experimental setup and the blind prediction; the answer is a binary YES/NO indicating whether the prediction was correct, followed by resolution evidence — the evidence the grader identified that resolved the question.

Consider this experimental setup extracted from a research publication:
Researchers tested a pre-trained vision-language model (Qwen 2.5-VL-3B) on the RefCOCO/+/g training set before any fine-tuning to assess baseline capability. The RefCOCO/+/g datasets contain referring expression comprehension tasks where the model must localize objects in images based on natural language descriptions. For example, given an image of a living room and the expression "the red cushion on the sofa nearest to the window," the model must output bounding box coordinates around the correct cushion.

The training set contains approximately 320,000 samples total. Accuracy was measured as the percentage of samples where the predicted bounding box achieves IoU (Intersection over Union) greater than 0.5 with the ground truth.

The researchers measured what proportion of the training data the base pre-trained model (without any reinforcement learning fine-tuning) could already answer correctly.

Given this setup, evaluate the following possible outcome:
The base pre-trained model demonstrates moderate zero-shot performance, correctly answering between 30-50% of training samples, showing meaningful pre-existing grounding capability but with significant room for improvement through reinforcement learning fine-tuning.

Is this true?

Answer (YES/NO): NO